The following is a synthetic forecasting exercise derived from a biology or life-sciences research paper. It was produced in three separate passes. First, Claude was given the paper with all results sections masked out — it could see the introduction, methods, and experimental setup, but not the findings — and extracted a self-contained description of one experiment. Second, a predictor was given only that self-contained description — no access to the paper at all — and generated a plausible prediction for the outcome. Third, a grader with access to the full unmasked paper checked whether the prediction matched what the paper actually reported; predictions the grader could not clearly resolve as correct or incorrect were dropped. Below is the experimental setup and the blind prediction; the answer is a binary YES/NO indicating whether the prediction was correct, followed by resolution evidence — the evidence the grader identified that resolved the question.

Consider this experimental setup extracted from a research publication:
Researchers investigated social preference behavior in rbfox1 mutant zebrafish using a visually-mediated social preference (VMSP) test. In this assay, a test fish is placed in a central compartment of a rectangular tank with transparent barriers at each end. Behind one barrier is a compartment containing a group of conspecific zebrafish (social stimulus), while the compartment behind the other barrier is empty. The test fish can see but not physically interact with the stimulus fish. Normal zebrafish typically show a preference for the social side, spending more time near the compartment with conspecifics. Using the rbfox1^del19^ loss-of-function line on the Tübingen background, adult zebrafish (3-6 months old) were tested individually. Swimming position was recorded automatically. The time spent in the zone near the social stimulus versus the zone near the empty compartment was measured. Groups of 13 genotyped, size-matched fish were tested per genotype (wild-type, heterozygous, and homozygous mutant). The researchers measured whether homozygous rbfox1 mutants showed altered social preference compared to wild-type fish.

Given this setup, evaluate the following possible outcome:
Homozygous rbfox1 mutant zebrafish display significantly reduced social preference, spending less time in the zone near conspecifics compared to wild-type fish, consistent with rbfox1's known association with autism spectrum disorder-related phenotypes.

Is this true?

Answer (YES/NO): YES